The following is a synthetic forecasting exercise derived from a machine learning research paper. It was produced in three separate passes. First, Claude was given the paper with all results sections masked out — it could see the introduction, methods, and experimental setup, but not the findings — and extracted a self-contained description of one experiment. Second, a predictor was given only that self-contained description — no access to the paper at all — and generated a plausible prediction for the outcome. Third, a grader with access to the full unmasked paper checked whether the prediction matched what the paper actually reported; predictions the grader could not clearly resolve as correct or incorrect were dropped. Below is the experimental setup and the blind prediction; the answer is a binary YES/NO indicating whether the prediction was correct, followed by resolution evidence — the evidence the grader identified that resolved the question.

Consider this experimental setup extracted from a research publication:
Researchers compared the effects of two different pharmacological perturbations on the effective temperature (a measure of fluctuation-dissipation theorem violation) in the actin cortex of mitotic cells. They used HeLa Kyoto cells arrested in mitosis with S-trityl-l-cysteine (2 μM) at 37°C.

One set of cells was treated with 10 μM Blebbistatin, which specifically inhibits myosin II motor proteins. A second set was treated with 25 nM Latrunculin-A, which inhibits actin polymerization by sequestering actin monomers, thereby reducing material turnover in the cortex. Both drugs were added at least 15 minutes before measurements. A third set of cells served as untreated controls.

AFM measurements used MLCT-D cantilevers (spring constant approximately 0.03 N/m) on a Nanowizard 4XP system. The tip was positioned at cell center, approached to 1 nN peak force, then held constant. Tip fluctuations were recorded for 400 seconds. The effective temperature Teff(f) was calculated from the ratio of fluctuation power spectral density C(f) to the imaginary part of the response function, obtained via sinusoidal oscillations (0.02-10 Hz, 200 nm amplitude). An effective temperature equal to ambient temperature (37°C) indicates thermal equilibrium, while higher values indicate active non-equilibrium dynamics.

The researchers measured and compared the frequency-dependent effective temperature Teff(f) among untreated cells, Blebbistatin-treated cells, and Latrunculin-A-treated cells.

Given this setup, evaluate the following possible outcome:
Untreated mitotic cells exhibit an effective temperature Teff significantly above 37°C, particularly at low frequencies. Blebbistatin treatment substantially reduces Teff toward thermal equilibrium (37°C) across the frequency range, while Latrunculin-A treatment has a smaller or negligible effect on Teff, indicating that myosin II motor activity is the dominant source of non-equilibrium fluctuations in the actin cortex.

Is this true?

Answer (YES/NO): YES